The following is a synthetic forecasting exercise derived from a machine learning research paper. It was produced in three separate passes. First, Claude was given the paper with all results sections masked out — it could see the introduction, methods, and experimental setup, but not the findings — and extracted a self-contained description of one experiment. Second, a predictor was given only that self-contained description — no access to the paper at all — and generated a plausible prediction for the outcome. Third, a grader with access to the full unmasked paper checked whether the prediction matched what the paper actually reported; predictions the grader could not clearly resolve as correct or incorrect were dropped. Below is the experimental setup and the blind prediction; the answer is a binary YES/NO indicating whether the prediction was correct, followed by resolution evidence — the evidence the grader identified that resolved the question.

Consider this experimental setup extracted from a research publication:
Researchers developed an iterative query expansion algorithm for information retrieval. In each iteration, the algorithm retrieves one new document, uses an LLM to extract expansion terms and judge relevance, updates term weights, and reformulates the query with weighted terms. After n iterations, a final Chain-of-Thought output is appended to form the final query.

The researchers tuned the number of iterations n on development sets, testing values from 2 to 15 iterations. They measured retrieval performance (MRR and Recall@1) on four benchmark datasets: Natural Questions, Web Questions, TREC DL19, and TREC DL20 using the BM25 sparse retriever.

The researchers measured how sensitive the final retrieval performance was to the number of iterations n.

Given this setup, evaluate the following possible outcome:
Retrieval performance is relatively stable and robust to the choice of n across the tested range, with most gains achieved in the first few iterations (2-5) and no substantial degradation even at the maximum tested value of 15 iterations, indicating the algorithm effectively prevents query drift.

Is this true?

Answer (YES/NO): YES